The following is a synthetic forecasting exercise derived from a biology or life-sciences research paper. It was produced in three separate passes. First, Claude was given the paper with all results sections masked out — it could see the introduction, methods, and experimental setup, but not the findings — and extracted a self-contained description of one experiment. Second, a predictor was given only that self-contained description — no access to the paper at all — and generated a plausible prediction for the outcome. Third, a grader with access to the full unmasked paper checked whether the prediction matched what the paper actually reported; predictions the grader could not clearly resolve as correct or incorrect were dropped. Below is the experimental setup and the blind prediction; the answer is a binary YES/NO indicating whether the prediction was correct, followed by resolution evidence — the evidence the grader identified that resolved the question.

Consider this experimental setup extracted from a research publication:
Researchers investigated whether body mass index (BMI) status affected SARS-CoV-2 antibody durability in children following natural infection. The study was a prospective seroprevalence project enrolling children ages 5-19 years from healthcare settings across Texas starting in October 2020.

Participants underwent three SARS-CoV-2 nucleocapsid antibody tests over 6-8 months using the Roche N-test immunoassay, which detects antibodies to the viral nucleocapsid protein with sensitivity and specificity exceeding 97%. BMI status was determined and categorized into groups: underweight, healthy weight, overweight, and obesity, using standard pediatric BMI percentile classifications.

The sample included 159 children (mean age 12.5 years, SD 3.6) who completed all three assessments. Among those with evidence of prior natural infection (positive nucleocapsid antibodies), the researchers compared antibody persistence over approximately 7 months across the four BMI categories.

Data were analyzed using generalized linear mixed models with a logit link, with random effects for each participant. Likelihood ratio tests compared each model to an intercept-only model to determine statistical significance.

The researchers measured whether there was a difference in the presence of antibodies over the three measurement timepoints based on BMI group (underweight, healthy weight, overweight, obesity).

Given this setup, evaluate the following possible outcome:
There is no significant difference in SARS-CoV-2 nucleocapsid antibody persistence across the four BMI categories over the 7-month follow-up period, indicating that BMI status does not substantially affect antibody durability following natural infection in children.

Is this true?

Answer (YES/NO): YES